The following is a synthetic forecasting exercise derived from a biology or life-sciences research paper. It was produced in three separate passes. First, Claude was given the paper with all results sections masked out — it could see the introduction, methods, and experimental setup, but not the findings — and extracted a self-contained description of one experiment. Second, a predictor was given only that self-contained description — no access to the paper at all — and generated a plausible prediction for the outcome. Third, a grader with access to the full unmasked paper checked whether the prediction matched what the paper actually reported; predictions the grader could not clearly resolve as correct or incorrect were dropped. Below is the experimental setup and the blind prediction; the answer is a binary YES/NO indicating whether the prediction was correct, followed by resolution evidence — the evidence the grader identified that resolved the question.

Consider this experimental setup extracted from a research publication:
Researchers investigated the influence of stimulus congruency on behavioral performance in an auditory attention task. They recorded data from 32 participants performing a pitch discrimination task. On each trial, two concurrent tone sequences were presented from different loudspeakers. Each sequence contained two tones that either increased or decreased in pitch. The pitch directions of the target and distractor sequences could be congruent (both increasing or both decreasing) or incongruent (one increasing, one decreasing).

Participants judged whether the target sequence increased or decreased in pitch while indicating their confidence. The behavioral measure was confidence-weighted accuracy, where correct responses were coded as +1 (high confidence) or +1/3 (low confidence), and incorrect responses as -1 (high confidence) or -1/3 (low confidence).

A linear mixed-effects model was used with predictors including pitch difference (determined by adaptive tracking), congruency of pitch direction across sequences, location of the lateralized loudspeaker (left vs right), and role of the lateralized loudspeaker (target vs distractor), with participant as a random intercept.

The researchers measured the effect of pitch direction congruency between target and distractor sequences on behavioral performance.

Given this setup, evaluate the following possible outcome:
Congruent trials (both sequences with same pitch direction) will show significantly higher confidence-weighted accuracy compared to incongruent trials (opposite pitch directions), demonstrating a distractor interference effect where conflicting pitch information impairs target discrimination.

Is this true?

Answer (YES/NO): YES